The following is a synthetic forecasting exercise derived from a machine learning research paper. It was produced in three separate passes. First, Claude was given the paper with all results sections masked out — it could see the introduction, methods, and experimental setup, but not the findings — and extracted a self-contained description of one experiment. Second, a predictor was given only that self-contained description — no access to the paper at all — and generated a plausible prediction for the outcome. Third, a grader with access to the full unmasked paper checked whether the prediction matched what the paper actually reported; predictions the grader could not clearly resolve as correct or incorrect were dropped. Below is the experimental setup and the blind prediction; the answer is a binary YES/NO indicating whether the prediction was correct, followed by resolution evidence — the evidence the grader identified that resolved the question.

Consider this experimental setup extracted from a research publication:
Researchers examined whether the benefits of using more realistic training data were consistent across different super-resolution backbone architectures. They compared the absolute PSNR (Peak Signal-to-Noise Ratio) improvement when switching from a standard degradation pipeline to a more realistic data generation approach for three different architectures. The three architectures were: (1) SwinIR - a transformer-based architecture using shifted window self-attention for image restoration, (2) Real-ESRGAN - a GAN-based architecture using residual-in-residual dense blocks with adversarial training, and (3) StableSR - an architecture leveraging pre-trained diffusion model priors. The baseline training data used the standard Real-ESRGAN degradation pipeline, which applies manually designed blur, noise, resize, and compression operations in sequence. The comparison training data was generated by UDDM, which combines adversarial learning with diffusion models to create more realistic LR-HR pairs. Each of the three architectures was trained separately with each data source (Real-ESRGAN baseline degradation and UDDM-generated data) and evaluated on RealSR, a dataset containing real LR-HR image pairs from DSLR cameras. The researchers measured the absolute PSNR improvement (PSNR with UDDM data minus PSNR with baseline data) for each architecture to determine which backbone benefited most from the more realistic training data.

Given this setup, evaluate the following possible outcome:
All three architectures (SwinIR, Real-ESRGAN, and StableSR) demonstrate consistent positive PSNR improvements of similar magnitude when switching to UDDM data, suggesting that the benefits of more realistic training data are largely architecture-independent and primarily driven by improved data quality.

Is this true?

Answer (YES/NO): NO